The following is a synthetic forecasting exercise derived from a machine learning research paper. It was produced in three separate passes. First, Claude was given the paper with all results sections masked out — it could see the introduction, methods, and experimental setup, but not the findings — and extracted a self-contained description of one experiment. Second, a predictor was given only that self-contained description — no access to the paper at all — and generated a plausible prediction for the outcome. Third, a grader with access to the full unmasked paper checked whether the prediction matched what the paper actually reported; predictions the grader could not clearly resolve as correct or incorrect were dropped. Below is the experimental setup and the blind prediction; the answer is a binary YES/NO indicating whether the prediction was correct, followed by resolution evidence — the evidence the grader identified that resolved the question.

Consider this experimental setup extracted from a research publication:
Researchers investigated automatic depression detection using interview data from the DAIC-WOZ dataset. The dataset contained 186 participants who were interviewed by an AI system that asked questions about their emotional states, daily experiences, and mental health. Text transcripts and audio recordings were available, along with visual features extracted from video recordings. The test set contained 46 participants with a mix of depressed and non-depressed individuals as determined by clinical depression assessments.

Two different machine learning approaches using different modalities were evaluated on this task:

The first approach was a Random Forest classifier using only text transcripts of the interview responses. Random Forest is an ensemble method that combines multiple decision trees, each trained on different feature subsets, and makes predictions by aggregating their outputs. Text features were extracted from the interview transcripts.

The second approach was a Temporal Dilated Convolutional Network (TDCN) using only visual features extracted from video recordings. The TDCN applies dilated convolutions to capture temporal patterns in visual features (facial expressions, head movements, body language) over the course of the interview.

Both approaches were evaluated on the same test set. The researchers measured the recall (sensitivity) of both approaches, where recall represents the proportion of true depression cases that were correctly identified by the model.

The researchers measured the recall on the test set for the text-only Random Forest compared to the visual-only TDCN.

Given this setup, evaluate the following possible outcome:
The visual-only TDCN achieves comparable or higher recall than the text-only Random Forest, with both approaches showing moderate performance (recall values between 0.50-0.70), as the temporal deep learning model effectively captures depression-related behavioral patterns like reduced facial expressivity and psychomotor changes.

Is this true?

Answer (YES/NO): NO